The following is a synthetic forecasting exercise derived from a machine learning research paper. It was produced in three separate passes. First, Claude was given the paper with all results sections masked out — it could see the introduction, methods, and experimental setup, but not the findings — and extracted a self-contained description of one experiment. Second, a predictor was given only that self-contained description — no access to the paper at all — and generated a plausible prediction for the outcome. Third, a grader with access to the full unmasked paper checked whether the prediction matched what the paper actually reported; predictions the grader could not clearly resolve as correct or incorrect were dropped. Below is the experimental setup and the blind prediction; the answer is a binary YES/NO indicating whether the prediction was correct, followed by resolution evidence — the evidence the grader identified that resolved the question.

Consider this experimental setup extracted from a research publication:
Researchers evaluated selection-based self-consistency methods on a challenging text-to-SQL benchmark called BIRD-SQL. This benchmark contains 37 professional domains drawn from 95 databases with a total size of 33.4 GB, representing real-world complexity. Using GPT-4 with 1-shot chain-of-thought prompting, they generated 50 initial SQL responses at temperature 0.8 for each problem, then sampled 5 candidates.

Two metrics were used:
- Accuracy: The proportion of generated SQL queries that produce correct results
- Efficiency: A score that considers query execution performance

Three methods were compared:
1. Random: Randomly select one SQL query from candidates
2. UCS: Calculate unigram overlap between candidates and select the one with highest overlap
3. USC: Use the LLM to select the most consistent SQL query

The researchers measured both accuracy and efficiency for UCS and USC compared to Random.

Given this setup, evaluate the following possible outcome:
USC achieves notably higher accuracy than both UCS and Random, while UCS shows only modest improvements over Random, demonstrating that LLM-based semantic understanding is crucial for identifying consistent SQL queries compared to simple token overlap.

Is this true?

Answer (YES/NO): NO